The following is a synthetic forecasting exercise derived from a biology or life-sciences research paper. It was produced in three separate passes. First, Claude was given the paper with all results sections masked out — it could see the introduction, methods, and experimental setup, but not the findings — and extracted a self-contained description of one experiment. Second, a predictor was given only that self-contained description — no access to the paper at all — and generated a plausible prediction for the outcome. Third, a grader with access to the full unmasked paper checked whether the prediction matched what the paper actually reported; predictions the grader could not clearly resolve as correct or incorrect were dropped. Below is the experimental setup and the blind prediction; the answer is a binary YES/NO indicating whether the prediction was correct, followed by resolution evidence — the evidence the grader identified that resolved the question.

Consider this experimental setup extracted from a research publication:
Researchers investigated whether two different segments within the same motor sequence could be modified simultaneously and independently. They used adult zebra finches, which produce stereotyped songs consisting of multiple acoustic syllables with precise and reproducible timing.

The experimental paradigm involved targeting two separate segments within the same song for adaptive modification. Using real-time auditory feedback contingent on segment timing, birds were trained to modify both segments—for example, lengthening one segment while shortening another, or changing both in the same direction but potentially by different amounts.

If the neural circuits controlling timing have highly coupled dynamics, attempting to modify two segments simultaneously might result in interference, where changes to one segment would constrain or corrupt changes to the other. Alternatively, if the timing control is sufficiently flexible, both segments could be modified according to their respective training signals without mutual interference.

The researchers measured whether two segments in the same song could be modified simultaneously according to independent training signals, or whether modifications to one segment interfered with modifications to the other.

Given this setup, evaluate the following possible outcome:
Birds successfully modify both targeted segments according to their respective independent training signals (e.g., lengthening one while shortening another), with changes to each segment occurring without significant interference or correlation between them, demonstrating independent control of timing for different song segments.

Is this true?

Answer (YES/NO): YES